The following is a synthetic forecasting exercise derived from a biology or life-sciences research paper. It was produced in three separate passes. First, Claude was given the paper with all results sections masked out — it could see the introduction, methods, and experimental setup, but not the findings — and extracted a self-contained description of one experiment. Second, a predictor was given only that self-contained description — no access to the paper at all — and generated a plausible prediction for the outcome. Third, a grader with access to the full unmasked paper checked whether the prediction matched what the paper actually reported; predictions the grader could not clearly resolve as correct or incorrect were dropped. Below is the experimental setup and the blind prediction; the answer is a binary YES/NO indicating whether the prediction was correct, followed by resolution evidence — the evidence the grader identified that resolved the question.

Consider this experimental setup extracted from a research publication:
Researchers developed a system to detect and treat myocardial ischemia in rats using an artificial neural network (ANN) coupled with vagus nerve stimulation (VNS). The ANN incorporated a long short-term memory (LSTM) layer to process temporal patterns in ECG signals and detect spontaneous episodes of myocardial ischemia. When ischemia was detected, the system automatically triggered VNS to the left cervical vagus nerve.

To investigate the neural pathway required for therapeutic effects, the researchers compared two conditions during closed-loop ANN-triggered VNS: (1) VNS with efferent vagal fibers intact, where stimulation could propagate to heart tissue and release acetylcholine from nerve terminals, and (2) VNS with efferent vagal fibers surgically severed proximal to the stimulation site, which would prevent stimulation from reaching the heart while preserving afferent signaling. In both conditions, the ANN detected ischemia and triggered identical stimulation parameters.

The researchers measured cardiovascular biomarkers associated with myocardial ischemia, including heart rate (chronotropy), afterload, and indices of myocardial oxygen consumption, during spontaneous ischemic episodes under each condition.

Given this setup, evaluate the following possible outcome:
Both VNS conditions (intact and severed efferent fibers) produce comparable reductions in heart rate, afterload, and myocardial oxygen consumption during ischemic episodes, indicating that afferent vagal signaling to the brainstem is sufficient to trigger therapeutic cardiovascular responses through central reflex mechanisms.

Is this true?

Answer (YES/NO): NO